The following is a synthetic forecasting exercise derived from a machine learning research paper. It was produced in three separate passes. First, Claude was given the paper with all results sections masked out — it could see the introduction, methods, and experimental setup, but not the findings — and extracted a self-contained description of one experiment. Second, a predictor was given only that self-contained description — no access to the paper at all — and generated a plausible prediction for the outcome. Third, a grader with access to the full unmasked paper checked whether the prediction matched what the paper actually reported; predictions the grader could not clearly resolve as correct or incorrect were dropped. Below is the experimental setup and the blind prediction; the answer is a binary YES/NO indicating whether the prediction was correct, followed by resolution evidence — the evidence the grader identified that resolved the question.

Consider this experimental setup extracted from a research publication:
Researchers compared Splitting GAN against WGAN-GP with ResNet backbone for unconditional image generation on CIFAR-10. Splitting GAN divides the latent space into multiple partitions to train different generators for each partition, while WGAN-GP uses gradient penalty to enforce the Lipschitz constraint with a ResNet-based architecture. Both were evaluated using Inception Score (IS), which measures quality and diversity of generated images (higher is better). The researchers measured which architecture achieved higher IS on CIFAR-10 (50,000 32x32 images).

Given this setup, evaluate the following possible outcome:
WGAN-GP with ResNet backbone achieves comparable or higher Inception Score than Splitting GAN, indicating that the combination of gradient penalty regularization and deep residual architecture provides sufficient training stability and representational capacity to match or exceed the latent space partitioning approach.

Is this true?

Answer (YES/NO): YES